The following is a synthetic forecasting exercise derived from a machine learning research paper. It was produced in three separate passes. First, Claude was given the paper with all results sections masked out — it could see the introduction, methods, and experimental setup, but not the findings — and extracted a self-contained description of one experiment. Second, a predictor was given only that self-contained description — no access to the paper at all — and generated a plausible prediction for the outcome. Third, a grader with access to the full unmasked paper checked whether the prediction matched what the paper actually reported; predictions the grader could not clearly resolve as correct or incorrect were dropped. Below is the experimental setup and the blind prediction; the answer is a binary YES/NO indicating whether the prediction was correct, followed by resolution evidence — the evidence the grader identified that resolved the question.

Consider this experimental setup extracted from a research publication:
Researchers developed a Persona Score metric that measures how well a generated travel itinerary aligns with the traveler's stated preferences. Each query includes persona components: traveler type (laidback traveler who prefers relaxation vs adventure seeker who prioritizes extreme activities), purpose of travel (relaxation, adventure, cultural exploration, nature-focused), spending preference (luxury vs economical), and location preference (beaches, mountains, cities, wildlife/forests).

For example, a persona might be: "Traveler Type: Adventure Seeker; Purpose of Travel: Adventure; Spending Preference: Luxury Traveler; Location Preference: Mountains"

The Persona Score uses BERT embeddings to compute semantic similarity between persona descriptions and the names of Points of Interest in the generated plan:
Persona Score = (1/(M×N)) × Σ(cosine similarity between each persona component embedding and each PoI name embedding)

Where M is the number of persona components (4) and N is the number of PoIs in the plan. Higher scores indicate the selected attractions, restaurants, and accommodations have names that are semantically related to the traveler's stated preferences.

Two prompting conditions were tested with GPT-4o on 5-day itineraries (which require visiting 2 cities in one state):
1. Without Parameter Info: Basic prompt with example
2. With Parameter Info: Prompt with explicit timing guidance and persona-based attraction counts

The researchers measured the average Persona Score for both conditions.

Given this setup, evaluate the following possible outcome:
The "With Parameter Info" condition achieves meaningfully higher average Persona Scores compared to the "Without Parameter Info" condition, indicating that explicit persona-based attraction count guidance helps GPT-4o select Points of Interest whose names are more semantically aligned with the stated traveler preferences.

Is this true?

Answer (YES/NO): NO